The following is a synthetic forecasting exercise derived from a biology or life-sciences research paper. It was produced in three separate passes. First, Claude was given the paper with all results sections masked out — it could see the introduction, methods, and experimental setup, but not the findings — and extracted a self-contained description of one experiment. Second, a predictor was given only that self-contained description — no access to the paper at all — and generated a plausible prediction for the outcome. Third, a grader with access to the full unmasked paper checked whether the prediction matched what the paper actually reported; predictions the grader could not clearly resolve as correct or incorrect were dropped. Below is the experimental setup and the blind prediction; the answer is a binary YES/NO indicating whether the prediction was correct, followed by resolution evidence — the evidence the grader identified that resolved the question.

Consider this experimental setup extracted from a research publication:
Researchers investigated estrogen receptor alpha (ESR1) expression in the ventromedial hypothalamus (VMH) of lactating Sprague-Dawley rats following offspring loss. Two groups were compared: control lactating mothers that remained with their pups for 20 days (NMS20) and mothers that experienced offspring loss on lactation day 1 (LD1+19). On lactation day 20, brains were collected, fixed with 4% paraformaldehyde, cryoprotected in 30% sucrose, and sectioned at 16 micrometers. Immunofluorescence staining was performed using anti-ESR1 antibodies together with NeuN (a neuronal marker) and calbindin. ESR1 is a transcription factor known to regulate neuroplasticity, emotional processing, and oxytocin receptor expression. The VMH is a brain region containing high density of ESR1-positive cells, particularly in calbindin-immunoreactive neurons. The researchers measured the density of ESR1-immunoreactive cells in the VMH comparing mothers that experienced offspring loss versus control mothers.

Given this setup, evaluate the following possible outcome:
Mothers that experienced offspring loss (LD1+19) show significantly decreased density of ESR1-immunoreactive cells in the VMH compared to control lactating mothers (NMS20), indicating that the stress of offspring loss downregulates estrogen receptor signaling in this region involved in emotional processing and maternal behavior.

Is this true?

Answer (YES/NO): NO